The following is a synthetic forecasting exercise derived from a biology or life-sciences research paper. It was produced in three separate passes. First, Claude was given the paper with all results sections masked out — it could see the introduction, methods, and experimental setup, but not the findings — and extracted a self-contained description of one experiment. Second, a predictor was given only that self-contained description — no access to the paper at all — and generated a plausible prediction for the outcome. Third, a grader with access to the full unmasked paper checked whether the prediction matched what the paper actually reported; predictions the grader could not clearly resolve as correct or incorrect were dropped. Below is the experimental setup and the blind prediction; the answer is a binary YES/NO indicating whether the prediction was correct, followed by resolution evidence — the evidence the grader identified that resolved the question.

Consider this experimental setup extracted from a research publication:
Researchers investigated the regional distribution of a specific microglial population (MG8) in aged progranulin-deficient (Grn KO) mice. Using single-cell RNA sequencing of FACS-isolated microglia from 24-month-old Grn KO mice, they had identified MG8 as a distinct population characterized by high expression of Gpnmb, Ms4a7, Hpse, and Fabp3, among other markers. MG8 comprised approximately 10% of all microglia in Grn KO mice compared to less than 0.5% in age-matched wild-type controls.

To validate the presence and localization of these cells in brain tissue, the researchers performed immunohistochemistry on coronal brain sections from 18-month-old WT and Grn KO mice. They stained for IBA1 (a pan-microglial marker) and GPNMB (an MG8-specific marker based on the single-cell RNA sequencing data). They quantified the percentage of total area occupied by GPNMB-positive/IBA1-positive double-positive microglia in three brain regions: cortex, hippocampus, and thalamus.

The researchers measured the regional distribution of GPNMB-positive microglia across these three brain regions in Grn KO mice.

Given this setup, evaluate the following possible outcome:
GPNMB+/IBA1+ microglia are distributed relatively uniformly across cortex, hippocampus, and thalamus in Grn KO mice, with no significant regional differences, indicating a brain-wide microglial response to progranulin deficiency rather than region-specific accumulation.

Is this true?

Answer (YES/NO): NO